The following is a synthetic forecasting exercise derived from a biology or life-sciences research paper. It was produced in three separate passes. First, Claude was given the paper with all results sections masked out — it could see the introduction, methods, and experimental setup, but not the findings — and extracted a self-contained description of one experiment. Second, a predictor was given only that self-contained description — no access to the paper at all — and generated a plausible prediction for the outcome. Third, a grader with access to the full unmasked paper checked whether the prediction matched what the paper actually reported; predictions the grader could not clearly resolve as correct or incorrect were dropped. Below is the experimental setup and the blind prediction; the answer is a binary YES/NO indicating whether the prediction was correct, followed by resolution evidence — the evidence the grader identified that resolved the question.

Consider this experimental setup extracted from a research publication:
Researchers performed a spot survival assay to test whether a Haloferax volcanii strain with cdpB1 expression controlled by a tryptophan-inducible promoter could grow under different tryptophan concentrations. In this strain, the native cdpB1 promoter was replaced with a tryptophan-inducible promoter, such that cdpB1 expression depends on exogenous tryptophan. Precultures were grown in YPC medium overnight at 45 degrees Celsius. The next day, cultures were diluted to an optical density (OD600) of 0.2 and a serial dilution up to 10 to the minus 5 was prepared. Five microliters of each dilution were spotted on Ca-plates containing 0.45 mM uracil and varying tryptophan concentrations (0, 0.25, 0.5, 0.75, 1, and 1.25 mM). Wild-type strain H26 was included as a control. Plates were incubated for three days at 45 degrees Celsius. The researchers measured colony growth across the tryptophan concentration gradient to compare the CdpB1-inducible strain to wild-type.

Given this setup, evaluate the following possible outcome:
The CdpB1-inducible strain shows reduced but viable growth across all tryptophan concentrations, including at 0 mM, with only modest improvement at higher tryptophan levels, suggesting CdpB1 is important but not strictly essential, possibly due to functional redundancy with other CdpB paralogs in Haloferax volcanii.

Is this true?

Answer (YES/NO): NO